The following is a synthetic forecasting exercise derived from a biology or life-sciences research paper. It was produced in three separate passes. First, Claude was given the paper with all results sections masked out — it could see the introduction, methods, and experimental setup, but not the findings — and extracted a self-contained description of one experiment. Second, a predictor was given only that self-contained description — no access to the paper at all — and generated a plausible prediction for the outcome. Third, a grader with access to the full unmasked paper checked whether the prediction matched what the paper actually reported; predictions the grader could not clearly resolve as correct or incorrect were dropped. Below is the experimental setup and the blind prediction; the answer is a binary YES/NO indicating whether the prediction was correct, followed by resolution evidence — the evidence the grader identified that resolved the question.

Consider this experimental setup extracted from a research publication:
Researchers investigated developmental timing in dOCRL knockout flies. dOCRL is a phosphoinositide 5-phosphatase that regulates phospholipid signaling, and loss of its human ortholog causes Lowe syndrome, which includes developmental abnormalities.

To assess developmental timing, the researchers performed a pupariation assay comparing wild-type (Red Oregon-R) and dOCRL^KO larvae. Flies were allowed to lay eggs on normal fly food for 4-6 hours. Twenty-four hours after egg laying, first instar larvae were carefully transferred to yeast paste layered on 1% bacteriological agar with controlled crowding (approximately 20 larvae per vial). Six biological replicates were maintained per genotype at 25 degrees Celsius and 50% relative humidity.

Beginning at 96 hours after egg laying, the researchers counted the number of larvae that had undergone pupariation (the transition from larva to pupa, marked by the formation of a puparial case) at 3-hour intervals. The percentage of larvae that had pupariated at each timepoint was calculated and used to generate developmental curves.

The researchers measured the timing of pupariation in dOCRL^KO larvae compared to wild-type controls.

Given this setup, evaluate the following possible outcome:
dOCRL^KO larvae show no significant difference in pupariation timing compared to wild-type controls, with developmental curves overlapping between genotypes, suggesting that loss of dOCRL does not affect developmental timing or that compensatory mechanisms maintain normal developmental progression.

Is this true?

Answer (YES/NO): NO